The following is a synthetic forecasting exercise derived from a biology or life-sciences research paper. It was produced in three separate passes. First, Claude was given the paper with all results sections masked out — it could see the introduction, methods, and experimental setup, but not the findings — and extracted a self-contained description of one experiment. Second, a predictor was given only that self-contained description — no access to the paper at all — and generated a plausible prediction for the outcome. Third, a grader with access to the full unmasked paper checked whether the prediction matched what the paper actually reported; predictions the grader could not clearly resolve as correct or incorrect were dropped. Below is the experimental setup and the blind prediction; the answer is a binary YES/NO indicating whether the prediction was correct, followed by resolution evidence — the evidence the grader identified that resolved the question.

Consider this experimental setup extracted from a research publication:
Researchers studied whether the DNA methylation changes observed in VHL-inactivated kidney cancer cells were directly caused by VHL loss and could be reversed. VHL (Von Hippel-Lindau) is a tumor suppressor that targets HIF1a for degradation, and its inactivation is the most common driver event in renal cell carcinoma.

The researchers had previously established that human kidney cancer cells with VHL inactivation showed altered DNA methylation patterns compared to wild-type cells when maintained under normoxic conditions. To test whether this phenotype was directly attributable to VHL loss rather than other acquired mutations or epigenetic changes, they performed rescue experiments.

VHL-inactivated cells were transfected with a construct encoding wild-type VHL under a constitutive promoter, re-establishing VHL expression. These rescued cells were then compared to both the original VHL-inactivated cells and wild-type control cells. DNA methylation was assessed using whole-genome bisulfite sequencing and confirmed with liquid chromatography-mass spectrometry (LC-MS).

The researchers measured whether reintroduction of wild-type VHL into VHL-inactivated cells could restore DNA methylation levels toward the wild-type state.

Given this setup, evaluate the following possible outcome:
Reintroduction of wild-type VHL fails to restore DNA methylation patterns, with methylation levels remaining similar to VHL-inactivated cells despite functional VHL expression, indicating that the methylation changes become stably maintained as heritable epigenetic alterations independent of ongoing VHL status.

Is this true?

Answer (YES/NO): NO